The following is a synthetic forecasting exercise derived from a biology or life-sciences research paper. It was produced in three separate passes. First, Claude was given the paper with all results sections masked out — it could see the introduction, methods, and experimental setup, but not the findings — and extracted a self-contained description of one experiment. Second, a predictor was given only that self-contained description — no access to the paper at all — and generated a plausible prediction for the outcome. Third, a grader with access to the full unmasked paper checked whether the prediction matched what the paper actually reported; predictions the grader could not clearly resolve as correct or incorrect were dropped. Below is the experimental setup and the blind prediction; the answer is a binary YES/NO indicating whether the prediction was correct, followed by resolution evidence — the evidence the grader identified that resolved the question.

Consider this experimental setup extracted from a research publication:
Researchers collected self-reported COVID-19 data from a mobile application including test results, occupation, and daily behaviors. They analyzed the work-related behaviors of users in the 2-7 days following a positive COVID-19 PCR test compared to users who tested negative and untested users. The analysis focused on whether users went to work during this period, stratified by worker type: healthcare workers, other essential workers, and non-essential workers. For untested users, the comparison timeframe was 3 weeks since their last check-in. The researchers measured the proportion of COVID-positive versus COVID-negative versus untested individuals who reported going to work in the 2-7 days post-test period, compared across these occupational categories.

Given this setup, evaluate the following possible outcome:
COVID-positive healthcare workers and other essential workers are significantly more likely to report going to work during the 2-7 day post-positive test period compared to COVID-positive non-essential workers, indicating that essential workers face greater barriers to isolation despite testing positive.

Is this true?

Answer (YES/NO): YES